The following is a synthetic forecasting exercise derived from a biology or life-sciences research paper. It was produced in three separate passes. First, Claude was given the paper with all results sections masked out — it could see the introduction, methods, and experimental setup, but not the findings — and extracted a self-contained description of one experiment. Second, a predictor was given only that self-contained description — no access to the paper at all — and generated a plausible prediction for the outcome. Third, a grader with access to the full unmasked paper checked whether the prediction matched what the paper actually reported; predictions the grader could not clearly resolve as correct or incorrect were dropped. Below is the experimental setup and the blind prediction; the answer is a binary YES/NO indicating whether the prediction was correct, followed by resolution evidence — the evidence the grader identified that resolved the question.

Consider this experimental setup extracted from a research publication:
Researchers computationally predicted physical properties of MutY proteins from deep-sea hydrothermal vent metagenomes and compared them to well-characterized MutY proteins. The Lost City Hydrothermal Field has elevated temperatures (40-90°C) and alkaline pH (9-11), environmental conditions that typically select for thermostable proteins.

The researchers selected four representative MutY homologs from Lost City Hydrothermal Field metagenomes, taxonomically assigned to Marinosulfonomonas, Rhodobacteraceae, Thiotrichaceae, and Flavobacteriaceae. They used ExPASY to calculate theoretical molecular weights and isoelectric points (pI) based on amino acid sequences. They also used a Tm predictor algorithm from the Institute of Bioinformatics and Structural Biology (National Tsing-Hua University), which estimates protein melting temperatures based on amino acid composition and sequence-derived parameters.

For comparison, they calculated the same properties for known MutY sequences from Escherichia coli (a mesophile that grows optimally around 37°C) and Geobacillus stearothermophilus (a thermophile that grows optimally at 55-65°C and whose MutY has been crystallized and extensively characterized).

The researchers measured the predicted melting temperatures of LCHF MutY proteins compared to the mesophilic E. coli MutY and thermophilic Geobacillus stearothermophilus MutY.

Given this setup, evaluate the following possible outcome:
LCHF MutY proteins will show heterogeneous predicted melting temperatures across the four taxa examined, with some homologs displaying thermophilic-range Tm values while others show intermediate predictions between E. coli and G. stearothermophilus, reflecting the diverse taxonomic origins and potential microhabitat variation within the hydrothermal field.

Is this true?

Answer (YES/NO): NO